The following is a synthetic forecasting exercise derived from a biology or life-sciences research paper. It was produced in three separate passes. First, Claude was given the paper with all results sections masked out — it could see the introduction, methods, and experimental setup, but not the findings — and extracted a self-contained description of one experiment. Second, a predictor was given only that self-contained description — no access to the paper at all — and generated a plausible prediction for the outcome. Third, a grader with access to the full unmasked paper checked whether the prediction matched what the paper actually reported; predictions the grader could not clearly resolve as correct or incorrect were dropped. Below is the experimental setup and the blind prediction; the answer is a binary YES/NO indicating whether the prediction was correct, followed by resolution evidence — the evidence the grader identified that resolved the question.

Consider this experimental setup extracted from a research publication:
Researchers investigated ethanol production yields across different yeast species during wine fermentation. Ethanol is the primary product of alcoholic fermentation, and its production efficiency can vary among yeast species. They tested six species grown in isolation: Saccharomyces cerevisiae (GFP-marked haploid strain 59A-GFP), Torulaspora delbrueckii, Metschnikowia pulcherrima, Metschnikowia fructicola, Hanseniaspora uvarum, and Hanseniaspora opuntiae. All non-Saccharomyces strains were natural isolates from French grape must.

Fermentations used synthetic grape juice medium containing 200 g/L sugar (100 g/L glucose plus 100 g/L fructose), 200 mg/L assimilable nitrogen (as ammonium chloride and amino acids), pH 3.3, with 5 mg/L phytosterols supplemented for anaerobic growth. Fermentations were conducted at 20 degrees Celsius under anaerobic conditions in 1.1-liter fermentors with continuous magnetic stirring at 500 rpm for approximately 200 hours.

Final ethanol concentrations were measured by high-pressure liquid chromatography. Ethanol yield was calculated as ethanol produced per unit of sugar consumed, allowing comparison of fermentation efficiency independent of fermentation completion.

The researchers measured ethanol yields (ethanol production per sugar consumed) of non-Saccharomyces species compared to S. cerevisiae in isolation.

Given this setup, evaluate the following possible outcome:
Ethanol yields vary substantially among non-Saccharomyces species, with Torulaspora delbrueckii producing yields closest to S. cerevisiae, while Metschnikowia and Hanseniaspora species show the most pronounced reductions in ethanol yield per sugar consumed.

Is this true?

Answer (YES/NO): NO